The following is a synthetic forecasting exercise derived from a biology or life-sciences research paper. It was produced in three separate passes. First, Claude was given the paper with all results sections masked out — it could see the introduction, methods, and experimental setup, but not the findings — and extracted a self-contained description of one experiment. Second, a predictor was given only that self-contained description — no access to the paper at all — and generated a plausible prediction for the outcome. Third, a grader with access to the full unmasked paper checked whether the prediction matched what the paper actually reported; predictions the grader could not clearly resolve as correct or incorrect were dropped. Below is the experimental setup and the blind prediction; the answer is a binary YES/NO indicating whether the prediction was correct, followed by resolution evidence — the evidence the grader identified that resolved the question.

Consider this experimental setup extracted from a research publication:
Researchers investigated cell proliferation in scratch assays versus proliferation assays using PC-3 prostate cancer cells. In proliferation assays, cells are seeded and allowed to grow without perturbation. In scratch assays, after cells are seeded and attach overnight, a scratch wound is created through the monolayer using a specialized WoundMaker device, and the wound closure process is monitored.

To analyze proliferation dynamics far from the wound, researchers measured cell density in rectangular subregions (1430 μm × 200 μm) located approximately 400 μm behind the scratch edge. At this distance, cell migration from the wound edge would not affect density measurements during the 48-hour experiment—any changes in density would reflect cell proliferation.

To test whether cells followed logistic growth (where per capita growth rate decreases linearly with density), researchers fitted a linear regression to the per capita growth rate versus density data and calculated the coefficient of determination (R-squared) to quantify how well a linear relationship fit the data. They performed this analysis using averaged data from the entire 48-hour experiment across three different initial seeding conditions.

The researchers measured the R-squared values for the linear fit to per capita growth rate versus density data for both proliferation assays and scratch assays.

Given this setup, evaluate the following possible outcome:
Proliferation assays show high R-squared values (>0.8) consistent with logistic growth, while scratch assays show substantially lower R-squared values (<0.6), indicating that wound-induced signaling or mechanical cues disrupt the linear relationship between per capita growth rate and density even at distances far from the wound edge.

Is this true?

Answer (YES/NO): NO